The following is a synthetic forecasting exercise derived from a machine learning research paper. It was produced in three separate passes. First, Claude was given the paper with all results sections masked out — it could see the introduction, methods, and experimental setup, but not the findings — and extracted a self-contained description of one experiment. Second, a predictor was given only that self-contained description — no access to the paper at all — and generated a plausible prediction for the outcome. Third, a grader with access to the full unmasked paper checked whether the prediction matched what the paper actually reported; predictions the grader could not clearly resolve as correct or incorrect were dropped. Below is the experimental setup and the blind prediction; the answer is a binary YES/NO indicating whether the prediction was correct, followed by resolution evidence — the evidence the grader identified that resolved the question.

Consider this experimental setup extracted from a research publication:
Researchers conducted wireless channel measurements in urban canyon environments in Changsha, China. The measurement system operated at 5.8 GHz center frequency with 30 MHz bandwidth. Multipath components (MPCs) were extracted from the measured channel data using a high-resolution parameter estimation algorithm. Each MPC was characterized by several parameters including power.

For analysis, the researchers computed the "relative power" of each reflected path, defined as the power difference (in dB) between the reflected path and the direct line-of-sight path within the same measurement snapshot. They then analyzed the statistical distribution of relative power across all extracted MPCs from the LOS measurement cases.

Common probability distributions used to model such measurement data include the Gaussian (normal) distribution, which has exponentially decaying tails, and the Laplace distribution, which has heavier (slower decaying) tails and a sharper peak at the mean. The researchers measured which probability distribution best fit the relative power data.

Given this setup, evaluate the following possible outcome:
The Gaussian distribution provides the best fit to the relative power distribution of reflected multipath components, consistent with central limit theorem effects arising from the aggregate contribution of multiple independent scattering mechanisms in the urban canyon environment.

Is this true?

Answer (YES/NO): NO